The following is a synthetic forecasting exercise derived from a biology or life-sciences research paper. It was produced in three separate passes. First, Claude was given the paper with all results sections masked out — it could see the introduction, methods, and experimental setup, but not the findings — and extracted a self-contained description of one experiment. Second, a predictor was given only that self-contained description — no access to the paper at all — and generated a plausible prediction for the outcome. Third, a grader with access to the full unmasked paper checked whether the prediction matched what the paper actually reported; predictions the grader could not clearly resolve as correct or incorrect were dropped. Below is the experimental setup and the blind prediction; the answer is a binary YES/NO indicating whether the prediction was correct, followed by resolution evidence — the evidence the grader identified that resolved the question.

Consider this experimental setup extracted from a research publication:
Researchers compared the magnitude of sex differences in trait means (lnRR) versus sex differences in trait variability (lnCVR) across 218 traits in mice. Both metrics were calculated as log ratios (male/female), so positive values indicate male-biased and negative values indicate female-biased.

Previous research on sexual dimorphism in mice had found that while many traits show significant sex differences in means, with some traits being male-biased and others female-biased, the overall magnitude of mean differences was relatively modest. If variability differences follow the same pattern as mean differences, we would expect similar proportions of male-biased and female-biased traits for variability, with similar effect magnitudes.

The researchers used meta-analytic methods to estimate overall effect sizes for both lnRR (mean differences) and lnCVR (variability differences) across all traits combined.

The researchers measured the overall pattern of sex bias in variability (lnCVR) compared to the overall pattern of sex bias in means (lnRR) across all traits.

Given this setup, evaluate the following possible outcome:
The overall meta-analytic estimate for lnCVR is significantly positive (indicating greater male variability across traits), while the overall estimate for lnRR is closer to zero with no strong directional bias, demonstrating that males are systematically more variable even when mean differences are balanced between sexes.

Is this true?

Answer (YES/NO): NO